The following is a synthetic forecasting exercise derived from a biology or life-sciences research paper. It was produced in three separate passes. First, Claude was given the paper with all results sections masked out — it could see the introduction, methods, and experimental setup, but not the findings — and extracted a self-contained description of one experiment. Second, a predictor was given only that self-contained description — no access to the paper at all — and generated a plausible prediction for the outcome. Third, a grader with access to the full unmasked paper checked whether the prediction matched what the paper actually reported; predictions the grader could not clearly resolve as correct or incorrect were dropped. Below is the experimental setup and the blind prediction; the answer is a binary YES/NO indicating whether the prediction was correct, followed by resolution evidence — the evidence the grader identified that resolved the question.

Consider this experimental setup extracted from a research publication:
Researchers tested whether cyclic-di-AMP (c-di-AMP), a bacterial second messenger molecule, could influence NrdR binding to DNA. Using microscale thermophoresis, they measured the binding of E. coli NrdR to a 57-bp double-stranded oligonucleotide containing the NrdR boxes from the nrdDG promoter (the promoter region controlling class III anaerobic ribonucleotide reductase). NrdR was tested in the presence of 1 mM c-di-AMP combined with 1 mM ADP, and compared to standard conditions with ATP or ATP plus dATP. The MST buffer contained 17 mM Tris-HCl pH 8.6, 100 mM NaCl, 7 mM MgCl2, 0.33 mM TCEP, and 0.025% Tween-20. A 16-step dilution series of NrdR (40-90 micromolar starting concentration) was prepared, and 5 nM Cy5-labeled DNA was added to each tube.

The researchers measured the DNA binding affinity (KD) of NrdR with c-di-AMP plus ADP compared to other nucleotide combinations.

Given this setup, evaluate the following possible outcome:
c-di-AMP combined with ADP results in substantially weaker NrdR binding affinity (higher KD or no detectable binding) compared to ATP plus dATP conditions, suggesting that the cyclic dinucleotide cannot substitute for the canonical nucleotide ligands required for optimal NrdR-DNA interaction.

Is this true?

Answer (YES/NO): YES